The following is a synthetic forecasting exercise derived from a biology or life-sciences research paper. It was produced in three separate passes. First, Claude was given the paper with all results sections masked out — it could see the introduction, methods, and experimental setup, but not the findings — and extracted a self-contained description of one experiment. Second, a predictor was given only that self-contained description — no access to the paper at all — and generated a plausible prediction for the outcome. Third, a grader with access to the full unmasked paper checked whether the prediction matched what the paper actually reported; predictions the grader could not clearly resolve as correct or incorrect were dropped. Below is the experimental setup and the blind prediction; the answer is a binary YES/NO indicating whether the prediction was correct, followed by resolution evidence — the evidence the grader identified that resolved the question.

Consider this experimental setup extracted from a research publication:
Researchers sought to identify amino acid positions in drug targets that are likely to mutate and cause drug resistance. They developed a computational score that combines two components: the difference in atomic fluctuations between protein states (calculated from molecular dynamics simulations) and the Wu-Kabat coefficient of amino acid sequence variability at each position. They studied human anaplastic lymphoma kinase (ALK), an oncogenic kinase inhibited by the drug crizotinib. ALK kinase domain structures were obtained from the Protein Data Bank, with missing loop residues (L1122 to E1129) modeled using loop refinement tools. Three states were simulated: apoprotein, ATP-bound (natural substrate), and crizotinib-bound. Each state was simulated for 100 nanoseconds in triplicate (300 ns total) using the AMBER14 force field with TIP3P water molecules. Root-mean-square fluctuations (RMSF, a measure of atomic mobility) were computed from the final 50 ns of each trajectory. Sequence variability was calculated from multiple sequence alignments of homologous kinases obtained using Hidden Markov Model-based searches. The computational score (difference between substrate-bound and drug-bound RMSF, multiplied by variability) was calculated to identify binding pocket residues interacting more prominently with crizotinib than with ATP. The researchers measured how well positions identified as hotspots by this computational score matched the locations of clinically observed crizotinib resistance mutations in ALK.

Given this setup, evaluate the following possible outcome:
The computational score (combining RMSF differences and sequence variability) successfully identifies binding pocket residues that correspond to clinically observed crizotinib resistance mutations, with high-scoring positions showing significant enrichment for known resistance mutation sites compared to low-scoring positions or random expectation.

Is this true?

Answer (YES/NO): NO